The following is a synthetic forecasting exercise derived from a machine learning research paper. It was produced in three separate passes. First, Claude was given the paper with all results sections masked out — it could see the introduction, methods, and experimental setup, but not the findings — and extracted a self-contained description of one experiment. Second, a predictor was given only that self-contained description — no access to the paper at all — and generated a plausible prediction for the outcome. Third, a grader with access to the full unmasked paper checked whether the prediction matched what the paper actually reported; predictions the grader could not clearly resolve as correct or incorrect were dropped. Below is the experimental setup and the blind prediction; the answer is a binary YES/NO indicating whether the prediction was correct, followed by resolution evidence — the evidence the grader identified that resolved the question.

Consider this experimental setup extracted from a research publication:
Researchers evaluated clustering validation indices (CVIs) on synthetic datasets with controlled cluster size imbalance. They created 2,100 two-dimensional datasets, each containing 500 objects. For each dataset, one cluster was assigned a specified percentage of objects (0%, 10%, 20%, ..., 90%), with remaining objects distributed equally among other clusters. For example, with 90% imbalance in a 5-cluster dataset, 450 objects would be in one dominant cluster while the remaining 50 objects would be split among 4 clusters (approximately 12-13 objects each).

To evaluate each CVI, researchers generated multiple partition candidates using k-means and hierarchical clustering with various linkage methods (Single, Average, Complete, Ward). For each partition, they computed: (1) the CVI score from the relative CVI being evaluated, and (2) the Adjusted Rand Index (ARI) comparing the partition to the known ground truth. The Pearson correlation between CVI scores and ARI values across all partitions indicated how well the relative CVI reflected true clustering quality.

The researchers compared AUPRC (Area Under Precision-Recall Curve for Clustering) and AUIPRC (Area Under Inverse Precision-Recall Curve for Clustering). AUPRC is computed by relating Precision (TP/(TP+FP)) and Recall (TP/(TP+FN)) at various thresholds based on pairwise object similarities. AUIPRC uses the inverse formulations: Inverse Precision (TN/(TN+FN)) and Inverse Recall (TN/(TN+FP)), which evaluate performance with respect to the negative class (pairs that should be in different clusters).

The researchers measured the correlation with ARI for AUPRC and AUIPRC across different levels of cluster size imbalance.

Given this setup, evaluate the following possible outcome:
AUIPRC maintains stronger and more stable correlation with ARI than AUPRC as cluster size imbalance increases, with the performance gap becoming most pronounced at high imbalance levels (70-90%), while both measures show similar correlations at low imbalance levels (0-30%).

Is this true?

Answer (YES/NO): NO